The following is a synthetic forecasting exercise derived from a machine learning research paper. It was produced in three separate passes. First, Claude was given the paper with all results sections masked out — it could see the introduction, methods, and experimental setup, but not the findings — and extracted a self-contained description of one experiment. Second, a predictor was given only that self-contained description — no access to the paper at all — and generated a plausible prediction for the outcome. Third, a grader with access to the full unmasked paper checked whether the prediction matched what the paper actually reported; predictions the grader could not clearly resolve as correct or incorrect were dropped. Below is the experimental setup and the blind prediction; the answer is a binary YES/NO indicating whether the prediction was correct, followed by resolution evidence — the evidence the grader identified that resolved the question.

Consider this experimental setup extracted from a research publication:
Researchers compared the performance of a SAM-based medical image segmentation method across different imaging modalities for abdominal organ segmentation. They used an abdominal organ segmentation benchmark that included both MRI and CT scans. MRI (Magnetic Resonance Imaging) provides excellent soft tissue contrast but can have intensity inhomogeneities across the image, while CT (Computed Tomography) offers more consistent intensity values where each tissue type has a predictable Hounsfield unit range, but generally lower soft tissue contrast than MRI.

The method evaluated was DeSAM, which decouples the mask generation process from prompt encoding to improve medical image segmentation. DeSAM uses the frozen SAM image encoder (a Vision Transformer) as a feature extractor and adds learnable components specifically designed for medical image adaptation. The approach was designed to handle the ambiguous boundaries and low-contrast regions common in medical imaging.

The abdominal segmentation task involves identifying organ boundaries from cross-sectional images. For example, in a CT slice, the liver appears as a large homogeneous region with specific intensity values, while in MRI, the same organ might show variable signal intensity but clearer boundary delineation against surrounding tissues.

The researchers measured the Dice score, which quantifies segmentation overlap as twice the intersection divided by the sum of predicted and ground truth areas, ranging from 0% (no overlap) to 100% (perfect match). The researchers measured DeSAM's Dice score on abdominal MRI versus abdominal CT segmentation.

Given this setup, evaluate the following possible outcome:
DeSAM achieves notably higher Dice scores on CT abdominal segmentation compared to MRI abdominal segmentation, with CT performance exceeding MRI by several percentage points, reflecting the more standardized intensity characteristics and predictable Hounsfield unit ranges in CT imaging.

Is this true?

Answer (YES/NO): YES